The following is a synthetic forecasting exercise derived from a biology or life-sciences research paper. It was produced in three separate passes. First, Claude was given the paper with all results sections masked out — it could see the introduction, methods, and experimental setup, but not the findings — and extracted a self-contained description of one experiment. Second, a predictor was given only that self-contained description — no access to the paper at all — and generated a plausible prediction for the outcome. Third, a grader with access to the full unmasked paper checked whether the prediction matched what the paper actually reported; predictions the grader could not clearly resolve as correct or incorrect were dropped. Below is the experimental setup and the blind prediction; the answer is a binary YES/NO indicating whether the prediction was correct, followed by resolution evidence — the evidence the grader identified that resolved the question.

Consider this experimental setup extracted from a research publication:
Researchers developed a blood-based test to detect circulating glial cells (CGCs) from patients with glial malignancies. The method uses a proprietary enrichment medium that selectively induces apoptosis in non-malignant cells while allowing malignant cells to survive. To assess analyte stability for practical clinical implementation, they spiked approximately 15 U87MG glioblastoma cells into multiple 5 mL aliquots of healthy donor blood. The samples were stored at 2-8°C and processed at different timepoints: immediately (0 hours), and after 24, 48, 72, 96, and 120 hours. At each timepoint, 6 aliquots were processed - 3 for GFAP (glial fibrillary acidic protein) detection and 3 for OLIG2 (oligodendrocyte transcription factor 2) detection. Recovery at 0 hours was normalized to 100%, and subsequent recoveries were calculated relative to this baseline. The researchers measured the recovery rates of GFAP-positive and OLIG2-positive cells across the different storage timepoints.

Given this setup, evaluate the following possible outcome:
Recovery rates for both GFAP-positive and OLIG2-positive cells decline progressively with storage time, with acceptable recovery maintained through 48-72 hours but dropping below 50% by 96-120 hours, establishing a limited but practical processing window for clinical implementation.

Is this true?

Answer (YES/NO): NO